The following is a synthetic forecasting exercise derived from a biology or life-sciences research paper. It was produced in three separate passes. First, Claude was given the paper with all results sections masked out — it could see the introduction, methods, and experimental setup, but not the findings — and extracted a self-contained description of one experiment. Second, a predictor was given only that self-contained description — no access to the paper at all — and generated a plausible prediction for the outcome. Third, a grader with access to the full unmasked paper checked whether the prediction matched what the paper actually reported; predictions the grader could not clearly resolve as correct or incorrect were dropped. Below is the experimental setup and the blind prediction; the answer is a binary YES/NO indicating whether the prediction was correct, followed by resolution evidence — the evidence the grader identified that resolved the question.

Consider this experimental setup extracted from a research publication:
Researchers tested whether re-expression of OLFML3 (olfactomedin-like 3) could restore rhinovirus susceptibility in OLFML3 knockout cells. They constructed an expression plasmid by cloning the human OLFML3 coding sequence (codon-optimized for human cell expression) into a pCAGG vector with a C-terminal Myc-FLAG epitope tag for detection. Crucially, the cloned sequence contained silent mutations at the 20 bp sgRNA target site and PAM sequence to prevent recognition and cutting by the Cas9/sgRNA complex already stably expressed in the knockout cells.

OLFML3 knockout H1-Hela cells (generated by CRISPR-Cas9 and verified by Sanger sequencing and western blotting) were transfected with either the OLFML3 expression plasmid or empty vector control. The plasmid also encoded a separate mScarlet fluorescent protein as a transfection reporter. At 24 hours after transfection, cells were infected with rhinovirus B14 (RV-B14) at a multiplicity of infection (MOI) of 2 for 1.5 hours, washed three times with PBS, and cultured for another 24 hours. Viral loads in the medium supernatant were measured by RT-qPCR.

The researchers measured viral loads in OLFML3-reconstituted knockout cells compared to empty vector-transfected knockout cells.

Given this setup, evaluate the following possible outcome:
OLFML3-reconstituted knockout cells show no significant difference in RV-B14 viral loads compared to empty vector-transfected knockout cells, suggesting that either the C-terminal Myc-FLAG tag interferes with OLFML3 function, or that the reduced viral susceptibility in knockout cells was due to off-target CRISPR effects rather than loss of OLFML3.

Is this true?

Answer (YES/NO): NO